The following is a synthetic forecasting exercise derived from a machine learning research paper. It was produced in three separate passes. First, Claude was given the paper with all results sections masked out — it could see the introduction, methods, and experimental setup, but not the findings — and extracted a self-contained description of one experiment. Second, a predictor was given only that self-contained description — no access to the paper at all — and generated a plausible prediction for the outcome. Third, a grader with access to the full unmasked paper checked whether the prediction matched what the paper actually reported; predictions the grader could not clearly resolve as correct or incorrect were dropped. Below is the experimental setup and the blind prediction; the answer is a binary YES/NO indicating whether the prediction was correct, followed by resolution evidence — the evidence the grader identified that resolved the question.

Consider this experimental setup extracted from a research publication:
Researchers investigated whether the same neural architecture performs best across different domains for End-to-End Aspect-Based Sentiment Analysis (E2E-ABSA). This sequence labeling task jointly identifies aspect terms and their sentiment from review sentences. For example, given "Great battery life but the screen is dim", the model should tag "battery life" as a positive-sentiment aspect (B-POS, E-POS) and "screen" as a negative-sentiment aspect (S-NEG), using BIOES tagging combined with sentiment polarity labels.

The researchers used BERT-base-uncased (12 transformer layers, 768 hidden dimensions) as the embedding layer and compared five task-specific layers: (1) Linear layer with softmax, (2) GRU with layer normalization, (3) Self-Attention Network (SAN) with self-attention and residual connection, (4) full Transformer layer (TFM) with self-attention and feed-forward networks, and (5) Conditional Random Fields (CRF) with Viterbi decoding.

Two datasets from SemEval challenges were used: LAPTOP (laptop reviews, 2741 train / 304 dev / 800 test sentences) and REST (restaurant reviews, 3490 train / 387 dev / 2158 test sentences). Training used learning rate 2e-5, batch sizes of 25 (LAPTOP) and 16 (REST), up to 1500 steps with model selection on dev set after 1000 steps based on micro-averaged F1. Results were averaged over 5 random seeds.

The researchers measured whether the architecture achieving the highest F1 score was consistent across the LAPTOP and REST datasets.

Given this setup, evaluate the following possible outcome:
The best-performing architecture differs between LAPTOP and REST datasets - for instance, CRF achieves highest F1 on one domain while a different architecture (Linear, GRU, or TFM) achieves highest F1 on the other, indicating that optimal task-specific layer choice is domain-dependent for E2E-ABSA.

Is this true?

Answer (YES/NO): NO